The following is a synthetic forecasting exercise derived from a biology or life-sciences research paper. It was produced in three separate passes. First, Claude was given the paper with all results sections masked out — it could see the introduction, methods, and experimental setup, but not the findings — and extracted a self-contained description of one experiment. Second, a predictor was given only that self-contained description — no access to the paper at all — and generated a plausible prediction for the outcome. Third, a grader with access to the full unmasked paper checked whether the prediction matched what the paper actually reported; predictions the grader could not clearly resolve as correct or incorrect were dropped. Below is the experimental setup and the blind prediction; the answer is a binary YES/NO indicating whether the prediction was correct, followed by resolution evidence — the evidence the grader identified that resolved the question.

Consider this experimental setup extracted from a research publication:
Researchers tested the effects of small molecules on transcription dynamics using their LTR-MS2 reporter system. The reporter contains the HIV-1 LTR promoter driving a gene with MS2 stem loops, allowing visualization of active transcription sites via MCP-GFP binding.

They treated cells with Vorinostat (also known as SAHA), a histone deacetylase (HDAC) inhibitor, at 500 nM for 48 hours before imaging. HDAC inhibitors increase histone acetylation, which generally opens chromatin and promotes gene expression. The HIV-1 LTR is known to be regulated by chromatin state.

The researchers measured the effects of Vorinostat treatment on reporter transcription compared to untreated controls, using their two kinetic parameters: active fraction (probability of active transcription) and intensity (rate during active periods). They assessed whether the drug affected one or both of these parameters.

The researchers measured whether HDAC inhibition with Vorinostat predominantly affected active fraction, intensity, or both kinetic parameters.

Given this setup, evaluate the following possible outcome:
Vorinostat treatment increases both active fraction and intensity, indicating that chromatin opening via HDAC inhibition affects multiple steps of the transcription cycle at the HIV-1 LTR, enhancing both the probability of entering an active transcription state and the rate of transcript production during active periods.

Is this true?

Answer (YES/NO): NO